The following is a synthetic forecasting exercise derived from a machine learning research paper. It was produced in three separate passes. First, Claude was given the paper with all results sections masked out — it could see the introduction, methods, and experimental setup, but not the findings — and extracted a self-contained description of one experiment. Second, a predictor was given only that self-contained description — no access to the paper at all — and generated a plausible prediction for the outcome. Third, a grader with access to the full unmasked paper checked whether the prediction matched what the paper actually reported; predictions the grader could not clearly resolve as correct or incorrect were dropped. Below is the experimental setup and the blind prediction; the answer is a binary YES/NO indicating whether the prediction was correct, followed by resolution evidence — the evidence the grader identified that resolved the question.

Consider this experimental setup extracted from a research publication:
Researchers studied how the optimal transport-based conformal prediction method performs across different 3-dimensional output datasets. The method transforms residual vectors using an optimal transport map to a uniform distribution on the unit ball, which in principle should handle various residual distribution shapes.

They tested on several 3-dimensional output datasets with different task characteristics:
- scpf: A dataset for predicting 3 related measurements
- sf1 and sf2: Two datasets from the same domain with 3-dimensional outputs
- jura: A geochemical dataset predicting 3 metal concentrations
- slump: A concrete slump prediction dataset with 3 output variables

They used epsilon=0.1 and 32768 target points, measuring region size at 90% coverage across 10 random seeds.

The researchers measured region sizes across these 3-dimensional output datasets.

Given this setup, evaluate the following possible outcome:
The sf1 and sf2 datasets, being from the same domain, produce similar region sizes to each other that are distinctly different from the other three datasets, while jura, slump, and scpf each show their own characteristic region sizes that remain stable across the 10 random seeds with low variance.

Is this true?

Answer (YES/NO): NO